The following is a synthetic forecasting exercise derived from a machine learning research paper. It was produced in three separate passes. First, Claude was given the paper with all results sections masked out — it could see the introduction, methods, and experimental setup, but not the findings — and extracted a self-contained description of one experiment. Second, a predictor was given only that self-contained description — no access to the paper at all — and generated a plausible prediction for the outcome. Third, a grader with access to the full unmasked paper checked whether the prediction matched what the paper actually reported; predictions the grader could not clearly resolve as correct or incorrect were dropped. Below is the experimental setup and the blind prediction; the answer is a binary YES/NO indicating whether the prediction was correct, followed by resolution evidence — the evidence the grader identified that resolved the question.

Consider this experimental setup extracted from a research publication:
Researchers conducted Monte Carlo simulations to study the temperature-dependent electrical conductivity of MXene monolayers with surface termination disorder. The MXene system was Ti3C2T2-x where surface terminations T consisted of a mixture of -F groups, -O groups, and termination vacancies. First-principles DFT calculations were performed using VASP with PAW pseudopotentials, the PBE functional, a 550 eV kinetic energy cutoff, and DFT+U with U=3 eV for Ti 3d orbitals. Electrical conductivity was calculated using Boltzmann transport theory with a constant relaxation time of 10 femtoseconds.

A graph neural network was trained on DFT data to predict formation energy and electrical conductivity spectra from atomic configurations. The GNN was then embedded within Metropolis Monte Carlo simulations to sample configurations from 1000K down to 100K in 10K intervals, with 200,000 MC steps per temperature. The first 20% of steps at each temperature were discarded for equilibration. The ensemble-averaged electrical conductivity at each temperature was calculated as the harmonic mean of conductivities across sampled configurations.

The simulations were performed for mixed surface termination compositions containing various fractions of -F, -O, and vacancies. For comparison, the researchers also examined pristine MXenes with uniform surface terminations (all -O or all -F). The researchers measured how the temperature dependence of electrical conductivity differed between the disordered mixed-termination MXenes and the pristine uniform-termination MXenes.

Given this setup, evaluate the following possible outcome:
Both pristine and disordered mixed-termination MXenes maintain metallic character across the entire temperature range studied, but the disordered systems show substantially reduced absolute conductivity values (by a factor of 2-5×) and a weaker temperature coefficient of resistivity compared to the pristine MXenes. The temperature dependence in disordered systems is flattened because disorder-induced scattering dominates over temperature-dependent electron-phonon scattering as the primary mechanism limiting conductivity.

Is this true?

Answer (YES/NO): NO